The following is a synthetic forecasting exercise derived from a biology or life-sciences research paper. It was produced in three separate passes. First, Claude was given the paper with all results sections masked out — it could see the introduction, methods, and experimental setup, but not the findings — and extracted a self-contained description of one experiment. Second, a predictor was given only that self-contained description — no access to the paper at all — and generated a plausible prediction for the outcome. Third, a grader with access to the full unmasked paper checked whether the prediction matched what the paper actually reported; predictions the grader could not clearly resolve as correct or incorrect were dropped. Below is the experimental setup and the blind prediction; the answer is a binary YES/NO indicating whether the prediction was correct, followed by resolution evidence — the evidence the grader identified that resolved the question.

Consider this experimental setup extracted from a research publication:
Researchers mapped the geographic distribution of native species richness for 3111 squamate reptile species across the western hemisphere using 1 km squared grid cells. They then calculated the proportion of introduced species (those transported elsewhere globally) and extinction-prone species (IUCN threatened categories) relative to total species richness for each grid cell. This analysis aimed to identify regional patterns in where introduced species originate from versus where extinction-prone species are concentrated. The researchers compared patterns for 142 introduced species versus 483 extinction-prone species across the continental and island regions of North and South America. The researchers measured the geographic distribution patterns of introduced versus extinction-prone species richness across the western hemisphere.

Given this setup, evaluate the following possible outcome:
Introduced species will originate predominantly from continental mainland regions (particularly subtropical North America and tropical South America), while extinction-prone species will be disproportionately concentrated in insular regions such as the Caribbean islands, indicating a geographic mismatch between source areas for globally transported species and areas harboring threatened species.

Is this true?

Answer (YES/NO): NO